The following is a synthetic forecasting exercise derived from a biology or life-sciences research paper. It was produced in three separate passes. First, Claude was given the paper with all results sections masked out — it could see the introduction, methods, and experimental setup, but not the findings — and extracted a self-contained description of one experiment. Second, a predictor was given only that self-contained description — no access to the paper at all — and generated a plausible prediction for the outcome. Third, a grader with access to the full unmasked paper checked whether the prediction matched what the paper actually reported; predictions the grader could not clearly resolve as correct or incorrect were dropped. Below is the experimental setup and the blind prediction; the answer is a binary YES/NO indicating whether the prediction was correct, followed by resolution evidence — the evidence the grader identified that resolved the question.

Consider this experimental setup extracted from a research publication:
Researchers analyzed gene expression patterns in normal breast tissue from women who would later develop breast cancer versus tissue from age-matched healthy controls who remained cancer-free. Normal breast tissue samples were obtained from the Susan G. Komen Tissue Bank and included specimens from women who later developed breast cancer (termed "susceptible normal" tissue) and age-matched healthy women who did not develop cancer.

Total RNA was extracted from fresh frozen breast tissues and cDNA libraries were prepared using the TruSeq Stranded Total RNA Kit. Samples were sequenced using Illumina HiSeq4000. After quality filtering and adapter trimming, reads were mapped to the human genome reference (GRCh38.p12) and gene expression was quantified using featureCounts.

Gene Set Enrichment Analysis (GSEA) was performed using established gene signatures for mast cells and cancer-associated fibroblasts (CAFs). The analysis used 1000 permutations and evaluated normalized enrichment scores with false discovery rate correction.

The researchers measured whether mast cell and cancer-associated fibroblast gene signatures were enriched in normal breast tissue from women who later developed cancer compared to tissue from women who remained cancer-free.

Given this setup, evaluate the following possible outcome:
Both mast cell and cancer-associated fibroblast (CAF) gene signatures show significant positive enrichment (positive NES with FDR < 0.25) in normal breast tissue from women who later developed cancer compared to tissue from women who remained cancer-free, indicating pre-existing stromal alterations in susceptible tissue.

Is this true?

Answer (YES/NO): YES